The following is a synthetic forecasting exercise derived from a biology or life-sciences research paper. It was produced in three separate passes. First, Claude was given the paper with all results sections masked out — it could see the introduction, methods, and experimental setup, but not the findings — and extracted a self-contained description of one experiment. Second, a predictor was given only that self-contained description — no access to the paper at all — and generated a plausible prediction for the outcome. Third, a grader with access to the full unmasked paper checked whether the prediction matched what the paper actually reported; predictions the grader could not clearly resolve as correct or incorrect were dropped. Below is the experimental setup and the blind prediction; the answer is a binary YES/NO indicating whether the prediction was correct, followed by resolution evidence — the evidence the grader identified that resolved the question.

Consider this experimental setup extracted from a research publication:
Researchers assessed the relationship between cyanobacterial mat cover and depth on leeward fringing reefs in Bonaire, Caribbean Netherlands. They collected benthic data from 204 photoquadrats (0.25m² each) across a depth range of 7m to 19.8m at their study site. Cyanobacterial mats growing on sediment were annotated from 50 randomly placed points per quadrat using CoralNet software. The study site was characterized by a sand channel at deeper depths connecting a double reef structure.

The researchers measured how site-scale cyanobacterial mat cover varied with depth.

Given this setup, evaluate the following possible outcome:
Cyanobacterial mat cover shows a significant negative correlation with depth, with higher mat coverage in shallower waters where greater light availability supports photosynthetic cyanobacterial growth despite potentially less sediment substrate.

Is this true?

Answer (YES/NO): NO